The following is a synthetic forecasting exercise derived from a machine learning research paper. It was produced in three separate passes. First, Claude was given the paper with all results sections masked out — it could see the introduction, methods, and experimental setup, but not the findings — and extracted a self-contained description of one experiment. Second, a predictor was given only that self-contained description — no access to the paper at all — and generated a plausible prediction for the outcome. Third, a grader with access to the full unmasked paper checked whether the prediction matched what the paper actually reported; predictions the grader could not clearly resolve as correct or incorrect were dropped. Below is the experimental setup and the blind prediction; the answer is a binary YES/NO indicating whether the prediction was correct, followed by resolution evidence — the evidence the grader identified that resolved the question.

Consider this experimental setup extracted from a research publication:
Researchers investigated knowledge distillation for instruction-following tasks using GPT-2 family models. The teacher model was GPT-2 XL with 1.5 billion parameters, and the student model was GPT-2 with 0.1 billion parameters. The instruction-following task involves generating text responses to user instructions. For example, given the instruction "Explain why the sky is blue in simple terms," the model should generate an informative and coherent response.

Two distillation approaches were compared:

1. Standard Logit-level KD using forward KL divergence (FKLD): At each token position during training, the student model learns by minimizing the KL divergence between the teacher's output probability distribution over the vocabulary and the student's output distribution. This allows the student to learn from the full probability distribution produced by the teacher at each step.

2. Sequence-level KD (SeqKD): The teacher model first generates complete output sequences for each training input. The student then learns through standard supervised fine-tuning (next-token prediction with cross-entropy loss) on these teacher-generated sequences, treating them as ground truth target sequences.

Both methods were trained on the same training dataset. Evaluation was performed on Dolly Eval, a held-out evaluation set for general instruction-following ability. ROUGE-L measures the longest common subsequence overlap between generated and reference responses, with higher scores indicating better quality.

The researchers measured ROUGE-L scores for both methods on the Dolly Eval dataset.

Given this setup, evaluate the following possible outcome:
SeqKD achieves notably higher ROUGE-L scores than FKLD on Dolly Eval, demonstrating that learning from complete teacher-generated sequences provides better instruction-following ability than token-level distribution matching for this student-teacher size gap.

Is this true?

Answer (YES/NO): NO